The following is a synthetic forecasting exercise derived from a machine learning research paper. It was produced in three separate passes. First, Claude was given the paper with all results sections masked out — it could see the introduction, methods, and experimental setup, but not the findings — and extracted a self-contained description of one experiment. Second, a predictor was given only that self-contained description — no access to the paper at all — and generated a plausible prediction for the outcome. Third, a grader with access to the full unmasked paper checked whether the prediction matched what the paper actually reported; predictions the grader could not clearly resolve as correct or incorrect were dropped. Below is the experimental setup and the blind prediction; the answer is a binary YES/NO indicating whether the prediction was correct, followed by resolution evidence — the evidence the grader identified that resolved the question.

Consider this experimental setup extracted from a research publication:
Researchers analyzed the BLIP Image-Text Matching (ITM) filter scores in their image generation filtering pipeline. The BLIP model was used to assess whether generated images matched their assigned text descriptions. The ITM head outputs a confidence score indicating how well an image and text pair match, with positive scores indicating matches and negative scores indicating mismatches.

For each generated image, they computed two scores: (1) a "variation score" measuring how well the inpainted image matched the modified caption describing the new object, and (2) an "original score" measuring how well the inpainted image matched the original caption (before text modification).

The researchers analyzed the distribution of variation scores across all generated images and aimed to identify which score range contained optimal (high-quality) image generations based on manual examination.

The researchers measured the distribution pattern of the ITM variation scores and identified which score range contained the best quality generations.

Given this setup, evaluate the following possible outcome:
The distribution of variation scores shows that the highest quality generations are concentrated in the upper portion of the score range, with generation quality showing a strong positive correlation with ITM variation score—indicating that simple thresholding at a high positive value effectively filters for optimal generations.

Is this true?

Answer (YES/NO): NO